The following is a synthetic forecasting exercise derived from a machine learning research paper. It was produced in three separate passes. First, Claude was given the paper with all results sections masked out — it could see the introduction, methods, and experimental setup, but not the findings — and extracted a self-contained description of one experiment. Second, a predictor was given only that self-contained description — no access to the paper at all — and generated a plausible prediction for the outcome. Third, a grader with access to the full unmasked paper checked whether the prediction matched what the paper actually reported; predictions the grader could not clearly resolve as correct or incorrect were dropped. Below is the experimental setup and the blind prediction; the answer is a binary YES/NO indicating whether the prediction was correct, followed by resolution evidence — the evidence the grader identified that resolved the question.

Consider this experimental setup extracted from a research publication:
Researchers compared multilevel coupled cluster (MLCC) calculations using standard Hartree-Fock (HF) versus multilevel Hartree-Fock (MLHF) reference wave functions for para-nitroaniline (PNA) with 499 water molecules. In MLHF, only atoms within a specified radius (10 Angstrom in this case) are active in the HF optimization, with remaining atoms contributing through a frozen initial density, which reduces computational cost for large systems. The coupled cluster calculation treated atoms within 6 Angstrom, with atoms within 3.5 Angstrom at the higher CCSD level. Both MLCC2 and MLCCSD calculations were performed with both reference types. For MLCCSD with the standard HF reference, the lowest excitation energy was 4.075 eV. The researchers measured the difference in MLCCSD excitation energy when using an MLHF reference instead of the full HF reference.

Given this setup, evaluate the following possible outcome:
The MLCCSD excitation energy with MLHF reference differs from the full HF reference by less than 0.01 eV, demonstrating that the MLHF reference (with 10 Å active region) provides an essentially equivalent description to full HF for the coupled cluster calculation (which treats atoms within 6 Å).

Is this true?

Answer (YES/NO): YES